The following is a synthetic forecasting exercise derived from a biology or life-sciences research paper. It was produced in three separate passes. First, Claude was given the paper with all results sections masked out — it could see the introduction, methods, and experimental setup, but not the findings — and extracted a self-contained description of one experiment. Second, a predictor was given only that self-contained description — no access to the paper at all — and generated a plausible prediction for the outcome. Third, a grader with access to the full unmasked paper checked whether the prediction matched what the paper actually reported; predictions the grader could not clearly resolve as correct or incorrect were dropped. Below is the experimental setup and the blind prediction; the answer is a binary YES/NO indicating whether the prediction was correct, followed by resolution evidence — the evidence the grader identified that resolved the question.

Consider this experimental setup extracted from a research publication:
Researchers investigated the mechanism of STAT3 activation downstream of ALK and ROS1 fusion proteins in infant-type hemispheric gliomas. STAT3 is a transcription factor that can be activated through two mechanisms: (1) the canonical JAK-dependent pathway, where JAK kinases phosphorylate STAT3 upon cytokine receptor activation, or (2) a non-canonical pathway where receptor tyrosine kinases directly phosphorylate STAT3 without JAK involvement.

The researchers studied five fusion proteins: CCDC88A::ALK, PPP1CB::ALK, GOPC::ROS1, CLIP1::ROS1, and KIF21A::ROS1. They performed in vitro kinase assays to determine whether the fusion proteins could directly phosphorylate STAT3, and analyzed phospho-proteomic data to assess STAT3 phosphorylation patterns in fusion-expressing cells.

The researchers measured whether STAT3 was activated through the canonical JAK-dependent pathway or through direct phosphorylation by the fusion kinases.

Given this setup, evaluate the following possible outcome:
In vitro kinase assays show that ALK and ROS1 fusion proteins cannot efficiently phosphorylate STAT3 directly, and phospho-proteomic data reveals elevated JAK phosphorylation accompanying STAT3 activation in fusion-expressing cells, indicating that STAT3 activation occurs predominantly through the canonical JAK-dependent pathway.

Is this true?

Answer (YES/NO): NO